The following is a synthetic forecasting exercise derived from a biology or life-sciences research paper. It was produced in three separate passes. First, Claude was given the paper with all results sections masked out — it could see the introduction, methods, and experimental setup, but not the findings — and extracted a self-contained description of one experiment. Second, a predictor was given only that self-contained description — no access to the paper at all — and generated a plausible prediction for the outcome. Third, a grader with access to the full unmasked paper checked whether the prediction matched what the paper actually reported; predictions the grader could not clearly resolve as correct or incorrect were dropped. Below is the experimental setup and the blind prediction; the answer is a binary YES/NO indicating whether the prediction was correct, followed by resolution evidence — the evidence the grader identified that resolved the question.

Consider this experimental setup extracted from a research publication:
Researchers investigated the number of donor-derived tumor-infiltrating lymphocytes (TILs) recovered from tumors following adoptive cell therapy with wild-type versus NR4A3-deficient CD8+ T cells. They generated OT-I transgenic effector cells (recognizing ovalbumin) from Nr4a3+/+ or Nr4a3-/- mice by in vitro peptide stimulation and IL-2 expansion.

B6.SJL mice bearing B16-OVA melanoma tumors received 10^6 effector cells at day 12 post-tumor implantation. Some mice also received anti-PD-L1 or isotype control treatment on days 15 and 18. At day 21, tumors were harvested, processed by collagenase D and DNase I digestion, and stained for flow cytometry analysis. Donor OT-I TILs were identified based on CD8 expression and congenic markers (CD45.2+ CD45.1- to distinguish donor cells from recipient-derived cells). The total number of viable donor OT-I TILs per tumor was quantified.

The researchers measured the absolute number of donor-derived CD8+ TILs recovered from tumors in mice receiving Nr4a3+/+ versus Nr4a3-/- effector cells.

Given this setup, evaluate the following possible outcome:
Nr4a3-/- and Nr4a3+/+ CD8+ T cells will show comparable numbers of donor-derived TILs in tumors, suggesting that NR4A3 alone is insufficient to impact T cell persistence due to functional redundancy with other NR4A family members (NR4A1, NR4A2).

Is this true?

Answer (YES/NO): NO